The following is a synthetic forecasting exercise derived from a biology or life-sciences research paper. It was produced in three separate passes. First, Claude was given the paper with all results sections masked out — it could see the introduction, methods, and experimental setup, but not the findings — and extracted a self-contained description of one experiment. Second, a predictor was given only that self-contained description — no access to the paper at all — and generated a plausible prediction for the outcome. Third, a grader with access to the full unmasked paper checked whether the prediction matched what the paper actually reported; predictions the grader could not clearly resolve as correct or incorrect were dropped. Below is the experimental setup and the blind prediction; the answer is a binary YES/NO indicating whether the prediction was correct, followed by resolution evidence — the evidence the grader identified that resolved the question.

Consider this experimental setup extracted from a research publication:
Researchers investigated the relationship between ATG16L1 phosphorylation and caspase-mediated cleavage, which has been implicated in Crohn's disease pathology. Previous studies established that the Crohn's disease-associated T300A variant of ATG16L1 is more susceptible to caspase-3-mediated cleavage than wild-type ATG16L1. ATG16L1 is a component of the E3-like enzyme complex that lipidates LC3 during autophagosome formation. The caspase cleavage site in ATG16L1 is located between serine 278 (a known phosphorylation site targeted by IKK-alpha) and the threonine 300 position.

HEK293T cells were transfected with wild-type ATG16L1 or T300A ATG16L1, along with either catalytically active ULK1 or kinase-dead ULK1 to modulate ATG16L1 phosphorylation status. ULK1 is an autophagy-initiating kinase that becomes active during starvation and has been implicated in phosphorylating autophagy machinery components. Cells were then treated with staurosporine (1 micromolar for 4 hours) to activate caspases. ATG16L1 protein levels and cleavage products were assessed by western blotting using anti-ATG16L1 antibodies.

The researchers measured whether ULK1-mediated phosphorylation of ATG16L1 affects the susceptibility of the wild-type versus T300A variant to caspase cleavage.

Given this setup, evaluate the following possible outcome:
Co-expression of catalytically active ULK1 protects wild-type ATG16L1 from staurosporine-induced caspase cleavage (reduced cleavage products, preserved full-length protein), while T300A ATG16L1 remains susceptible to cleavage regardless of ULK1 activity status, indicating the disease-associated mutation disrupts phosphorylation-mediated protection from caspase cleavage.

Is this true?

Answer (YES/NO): NO